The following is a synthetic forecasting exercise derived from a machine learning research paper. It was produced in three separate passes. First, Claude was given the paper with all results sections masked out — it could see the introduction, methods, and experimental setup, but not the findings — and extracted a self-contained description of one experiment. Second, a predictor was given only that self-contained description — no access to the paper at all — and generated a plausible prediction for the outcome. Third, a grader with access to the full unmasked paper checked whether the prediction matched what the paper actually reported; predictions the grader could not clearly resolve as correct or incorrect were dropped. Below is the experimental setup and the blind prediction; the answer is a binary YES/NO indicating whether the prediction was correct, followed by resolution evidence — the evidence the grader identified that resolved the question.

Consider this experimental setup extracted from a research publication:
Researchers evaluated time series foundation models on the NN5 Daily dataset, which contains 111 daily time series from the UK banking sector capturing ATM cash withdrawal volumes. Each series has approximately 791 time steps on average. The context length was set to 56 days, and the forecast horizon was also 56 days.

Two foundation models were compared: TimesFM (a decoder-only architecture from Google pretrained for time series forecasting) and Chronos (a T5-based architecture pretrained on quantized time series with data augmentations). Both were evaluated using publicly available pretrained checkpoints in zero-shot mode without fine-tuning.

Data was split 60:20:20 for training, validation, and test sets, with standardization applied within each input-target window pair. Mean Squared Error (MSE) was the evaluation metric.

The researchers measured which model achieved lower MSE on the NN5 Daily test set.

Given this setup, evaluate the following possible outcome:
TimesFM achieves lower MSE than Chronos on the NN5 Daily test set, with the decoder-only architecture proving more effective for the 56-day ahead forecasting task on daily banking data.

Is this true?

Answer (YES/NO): YES